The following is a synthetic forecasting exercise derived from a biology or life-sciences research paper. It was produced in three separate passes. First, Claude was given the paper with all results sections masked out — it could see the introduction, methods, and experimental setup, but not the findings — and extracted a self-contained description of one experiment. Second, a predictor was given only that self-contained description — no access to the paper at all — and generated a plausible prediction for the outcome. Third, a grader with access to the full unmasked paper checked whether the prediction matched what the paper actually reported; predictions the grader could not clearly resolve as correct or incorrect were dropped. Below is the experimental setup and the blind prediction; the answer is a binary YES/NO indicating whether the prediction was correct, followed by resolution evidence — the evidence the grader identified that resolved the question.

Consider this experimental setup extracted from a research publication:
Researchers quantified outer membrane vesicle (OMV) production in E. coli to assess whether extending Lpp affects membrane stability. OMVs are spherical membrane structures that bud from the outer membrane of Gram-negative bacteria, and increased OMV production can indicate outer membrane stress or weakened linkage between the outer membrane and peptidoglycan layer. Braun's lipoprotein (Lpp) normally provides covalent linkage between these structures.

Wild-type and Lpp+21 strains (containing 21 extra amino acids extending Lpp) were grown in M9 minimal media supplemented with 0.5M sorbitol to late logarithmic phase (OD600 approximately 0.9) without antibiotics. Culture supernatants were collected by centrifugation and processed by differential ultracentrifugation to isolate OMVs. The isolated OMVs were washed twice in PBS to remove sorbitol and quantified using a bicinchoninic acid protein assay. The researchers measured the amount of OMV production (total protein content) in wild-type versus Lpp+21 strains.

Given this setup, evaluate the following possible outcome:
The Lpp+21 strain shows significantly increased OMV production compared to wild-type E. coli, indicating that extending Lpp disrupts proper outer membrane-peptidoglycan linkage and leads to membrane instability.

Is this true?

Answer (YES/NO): YES